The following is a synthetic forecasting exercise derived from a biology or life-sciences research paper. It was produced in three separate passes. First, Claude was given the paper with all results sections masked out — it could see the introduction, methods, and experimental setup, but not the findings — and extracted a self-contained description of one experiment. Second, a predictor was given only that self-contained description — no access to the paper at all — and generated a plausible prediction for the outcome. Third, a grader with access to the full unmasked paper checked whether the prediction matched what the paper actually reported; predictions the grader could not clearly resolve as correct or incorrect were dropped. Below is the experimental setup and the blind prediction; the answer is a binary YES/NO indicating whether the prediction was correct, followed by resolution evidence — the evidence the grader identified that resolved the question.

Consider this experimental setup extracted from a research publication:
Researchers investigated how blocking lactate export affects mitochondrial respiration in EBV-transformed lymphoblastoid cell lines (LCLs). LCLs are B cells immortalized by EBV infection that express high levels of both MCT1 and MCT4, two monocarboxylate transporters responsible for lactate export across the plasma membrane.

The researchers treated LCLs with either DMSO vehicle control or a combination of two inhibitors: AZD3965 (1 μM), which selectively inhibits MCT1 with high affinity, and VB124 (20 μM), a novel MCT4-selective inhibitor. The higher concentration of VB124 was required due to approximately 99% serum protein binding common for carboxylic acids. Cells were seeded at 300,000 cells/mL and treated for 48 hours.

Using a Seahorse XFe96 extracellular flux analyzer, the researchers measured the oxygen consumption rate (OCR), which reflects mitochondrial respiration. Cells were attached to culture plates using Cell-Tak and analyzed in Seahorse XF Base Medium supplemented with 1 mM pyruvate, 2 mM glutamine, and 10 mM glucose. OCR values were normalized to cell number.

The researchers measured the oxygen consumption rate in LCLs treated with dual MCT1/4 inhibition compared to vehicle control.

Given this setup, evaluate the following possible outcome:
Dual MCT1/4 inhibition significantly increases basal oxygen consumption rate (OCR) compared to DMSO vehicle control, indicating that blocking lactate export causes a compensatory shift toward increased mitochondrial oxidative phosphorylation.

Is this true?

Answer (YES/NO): NO